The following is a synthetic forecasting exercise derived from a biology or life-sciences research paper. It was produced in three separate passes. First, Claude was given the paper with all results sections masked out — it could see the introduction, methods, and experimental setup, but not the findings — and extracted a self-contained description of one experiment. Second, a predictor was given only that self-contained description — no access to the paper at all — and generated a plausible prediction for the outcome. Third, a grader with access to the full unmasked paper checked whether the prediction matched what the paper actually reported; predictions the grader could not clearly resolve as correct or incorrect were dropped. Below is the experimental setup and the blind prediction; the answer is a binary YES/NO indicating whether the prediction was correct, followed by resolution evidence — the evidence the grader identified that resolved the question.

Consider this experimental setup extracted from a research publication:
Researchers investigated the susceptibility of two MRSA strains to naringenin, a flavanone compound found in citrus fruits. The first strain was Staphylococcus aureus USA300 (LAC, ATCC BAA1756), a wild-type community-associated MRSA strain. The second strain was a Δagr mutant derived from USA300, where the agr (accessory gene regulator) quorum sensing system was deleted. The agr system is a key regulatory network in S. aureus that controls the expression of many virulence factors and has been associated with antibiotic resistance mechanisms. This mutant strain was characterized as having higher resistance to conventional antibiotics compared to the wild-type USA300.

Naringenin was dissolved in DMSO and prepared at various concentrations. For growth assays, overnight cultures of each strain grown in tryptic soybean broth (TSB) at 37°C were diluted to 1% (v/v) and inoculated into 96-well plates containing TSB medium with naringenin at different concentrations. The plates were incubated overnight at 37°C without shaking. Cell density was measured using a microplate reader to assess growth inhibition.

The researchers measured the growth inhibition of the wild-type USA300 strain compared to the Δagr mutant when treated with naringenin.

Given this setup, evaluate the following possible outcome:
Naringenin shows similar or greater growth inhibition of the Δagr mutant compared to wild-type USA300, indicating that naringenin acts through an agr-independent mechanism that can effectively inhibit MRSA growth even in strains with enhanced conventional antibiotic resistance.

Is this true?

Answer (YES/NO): YES